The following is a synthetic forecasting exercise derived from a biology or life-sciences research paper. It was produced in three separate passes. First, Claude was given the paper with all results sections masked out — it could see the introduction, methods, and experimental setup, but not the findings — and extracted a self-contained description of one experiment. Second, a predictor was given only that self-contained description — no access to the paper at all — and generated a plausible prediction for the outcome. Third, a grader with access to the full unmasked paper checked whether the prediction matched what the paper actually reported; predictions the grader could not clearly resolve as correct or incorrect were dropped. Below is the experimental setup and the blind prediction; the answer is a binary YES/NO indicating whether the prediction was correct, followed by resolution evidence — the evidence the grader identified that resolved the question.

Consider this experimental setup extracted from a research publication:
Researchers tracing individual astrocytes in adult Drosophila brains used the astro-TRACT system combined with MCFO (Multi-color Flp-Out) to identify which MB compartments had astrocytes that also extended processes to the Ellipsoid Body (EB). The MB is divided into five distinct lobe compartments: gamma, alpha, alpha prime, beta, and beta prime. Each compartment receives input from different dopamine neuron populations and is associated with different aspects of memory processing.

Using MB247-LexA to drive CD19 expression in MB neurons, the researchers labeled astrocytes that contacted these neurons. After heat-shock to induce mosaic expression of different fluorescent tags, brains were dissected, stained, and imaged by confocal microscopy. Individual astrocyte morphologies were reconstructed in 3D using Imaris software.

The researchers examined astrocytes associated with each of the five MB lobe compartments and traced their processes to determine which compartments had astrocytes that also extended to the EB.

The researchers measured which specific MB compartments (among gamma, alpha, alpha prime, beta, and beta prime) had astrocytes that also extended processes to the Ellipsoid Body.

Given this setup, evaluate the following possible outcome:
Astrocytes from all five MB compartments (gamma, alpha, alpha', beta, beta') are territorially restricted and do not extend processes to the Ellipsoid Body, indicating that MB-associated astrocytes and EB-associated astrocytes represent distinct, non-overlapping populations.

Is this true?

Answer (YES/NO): NO